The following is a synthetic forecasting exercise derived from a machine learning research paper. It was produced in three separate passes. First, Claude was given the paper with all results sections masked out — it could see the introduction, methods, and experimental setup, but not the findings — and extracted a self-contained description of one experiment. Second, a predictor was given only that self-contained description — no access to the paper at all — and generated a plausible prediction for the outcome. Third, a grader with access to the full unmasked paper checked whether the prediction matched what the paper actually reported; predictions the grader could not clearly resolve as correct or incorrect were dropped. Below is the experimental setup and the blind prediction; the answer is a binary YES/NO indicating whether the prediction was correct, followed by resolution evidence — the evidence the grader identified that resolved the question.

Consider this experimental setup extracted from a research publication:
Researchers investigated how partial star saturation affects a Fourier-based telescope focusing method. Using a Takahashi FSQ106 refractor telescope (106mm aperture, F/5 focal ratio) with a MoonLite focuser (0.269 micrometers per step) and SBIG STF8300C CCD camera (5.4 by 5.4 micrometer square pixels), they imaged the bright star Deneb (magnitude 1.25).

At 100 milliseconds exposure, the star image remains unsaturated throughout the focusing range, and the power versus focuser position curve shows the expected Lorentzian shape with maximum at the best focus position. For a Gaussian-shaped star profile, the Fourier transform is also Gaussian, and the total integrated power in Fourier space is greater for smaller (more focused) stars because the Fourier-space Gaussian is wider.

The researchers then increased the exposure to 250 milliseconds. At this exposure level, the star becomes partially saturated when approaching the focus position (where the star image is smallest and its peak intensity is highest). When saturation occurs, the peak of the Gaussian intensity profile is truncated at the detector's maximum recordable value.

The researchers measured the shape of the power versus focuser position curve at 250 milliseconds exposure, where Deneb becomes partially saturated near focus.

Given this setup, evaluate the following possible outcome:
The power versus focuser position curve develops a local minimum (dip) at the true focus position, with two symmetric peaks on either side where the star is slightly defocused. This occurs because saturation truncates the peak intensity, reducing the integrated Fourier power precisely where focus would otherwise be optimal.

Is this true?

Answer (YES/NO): YES